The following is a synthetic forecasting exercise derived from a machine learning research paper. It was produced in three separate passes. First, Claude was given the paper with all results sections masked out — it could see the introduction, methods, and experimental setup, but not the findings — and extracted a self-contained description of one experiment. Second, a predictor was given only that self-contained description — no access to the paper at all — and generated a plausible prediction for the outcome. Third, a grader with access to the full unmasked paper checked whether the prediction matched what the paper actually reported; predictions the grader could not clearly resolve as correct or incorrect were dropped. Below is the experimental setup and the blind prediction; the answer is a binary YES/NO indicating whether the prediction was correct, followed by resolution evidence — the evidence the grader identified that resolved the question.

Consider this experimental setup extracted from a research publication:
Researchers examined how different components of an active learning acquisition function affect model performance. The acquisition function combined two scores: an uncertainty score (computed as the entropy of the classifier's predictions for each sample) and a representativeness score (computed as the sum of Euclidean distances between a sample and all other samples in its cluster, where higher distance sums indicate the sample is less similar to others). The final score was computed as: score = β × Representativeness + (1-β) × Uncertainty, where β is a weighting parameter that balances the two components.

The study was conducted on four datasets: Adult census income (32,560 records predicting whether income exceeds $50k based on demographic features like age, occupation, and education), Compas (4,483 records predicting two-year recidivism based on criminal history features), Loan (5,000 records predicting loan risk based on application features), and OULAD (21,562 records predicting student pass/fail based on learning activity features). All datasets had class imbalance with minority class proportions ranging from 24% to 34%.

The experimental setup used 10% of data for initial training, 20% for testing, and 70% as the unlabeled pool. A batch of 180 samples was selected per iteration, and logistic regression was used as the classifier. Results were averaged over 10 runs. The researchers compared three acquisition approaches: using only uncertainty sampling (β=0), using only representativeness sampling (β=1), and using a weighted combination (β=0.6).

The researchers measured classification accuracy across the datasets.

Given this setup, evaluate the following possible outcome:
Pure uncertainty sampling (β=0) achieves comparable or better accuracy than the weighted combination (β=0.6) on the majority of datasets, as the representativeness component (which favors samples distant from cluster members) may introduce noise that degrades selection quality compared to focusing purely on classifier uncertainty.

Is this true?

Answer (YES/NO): NO